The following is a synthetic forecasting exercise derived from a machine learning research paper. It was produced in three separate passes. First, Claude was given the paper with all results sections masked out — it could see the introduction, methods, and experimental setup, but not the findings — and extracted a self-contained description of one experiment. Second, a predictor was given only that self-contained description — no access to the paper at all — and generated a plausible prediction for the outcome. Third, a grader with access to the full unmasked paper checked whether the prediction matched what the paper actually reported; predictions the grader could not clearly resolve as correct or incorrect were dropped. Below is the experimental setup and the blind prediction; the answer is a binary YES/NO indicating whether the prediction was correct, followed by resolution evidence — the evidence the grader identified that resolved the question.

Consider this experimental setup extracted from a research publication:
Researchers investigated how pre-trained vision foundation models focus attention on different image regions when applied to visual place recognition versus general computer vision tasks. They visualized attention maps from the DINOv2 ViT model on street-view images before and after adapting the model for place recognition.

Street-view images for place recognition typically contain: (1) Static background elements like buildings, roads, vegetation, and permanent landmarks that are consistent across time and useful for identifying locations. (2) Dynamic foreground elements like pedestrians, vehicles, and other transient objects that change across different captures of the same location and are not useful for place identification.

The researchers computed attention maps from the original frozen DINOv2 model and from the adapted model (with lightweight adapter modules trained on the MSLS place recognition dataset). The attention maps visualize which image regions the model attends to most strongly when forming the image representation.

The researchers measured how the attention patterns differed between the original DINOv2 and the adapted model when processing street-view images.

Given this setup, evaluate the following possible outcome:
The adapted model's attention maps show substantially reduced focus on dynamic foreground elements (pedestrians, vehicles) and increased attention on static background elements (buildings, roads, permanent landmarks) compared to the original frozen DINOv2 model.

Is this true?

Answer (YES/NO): YES